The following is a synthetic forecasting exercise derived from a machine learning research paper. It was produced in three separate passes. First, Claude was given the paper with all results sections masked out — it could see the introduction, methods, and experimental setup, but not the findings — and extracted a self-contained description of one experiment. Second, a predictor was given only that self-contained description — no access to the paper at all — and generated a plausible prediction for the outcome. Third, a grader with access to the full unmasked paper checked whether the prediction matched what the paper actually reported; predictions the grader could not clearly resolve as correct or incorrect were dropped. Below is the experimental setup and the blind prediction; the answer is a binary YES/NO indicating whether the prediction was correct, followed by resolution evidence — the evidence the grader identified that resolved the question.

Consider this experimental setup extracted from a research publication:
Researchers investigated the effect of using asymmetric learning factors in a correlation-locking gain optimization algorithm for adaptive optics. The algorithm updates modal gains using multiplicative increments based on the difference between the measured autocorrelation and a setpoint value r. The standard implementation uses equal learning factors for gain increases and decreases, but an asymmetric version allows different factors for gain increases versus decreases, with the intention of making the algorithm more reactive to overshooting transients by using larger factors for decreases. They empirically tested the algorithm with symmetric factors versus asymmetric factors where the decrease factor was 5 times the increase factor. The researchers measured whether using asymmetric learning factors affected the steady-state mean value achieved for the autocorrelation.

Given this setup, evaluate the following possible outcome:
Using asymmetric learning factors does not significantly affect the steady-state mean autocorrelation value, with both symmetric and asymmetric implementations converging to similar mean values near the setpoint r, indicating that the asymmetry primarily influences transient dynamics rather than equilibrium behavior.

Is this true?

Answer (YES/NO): NO